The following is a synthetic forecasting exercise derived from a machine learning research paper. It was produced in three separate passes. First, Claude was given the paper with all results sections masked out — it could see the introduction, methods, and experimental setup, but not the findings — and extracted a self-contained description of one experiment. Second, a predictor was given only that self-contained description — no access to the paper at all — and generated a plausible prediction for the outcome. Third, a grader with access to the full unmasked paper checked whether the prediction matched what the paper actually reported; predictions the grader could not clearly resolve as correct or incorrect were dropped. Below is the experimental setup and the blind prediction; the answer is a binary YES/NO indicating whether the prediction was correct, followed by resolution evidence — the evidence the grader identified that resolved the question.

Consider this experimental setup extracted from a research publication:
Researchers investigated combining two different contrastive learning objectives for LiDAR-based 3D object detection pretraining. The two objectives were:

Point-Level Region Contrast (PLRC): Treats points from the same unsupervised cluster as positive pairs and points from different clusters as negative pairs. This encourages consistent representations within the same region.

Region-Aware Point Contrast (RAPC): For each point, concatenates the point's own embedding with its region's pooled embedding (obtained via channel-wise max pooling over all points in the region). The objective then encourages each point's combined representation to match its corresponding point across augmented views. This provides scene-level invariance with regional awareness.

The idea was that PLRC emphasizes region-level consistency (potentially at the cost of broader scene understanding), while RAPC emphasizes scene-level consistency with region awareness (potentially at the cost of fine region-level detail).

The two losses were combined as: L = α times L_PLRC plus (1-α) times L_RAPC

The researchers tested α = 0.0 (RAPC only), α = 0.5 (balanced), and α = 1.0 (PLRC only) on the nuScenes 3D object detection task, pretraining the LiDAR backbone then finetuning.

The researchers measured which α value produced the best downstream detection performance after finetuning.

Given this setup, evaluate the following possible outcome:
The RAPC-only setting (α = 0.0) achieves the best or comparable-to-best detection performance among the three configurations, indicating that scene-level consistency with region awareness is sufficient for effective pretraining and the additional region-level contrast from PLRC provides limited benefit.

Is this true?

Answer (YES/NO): NO